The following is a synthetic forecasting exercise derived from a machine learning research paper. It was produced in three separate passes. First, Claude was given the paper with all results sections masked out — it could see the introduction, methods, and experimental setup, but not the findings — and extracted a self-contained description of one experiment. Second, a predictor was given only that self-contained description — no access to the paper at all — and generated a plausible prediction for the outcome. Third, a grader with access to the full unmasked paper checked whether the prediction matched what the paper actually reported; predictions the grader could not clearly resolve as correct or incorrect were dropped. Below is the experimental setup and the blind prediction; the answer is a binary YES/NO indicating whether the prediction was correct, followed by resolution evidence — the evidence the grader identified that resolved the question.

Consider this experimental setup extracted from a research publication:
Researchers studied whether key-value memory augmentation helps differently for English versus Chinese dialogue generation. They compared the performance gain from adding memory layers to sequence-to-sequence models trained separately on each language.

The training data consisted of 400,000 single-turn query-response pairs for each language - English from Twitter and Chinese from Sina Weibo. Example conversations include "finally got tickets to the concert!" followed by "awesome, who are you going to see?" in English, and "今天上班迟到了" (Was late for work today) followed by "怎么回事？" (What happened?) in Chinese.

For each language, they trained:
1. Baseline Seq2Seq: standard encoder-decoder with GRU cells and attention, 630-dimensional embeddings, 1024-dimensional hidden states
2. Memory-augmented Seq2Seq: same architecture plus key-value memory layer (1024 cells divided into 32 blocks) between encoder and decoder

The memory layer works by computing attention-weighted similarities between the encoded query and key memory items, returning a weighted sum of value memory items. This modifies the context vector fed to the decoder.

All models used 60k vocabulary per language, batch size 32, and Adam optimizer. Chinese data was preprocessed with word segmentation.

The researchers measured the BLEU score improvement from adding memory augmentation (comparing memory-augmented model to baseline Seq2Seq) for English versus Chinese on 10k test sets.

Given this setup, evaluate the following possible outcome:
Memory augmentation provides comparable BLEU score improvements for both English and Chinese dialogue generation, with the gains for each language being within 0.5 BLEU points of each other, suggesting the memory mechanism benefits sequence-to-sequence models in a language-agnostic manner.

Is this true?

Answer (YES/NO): NO